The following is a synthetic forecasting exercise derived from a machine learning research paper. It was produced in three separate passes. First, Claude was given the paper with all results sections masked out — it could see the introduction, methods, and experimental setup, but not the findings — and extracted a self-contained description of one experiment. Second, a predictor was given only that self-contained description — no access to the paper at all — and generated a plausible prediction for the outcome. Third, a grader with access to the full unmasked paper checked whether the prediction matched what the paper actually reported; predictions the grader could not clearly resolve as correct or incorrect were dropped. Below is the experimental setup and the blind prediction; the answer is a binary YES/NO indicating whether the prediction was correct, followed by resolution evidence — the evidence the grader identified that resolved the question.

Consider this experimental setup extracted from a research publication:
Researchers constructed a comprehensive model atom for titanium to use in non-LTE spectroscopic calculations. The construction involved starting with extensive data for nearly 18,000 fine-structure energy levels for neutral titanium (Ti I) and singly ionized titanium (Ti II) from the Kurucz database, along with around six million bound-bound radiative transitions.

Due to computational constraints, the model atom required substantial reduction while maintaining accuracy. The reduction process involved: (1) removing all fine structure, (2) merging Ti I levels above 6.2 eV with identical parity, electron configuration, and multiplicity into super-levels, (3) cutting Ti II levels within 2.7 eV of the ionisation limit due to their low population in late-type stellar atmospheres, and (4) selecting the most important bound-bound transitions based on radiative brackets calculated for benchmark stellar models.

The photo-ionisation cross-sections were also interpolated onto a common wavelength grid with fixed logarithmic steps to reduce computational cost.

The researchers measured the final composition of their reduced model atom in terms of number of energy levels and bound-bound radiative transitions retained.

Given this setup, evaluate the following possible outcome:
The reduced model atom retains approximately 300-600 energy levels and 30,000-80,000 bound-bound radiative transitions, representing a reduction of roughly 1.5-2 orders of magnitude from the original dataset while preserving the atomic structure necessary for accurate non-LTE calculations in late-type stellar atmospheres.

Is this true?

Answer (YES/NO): NO